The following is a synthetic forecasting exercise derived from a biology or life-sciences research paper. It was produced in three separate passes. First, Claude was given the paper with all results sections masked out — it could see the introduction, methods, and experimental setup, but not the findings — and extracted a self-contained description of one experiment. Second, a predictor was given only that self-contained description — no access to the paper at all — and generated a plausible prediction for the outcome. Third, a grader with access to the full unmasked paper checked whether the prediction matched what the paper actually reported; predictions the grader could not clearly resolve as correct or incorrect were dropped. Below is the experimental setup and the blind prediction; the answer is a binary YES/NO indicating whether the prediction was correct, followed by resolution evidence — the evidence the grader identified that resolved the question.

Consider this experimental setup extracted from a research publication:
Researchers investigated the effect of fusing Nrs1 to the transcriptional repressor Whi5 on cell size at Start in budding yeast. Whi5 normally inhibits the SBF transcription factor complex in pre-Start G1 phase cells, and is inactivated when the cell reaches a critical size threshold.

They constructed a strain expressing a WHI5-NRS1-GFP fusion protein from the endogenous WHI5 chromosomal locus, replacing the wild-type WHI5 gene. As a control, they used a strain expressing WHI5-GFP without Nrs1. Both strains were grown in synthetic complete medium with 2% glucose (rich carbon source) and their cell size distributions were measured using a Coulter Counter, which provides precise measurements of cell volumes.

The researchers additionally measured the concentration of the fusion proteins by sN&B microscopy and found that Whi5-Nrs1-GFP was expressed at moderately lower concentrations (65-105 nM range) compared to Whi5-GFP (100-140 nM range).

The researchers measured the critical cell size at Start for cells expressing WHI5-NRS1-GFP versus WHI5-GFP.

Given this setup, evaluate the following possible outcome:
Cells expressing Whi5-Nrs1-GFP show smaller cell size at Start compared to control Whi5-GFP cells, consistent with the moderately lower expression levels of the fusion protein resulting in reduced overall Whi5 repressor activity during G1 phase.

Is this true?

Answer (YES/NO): NO